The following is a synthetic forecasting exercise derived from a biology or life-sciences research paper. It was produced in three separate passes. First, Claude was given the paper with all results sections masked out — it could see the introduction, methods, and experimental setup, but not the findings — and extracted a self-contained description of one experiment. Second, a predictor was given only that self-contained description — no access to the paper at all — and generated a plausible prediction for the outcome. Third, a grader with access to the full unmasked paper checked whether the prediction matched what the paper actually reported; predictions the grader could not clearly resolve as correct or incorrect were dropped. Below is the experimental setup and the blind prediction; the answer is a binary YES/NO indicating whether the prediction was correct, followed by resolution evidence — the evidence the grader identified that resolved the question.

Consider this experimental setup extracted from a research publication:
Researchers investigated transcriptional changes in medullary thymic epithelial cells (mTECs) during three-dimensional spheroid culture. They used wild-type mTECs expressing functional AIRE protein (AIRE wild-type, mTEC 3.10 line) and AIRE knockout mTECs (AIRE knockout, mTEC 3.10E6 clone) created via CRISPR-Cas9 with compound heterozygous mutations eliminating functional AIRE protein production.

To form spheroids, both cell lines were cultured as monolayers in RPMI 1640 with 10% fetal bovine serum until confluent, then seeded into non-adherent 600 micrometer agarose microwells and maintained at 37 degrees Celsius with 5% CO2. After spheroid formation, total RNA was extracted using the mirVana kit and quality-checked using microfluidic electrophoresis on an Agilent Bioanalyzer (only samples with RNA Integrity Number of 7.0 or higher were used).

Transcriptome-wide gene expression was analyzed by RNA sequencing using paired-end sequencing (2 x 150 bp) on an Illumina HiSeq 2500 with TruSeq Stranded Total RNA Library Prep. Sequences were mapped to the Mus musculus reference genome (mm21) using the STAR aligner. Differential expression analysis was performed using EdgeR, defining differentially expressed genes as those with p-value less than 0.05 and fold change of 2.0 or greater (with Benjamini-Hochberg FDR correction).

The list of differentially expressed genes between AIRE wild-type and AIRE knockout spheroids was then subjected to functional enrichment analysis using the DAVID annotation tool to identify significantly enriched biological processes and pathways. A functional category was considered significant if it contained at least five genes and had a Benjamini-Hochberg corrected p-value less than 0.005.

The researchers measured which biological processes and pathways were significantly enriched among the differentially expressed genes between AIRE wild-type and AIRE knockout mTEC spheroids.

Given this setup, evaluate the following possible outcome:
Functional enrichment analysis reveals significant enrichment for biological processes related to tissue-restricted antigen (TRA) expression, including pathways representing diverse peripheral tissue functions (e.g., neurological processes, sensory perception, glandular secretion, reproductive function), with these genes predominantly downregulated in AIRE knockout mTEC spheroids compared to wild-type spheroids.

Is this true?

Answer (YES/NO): NO